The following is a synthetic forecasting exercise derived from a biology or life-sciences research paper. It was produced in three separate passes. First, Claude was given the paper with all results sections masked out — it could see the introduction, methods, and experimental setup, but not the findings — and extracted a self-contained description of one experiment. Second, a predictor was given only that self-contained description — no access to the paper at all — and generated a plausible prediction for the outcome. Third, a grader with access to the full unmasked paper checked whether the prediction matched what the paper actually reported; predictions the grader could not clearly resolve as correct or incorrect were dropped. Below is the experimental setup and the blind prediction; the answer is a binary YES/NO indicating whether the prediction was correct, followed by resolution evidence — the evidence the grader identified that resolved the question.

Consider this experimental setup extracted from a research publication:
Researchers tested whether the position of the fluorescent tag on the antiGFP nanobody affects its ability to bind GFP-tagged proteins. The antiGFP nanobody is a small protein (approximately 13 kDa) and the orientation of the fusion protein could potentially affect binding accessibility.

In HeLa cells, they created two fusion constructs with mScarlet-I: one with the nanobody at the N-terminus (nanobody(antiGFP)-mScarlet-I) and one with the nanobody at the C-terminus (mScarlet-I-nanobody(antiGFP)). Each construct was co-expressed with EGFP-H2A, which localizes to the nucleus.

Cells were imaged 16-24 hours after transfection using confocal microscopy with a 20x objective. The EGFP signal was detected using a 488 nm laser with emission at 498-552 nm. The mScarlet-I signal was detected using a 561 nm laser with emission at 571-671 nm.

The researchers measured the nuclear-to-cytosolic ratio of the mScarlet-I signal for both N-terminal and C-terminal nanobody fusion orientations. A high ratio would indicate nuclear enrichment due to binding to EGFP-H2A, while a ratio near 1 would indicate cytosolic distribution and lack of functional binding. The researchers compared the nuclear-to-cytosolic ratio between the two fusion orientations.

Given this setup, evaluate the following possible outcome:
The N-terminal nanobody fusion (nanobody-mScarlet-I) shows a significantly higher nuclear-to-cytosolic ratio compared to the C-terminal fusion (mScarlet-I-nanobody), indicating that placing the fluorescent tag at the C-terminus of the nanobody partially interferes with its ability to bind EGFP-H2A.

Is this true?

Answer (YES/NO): YES